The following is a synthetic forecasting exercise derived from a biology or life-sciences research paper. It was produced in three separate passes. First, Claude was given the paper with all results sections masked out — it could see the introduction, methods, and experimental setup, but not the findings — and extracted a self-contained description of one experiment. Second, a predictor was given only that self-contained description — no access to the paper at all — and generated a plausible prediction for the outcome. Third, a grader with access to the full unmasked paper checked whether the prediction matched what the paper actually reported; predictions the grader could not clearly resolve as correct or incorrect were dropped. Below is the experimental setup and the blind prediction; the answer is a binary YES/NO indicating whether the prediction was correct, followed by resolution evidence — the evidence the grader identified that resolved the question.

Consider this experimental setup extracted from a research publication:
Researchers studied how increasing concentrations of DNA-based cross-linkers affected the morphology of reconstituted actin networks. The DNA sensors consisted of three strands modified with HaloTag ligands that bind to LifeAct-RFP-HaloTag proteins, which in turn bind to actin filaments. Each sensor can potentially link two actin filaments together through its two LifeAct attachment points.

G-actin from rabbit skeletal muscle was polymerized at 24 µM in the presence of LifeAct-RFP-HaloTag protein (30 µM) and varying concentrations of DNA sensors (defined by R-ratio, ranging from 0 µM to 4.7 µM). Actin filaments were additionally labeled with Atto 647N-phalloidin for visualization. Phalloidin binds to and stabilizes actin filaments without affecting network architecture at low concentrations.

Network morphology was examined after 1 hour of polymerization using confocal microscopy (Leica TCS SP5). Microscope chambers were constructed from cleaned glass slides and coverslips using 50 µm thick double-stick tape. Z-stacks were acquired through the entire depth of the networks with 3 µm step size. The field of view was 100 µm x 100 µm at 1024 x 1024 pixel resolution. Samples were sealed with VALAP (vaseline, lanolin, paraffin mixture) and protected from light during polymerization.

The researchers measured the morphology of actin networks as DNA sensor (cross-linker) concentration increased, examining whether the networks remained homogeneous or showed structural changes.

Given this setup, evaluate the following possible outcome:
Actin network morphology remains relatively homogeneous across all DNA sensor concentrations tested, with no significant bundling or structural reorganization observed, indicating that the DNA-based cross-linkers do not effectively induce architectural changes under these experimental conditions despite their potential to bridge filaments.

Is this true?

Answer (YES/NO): NO